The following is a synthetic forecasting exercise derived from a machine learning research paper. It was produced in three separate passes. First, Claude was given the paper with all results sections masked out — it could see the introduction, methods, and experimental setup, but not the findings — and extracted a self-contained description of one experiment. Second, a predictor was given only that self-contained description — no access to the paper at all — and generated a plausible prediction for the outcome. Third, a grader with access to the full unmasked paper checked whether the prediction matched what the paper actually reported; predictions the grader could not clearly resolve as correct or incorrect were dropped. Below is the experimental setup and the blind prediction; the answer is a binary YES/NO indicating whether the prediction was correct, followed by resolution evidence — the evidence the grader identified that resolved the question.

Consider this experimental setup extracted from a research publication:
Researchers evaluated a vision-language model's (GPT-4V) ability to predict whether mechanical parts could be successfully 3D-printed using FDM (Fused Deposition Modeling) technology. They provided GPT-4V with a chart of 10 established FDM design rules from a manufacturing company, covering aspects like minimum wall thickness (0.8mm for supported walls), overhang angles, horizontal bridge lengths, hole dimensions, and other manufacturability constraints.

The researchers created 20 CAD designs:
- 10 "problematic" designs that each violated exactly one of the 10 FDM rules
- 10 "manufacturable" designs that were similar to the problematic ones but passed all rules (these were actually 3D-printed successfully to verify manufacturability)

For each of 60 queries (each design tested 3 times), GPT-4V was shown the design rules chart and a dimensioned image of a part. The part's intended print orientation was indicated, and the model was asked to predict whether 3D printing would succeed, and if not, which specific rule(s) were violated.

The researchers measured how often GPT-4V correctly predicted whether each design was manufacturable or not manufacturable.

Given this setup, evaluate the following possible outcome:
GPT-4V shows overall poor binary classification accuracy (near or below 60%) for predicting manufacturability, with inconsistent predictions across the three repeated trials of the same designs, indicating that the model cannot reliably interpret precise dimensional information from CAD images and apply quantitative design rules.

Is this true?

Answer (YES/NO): NO